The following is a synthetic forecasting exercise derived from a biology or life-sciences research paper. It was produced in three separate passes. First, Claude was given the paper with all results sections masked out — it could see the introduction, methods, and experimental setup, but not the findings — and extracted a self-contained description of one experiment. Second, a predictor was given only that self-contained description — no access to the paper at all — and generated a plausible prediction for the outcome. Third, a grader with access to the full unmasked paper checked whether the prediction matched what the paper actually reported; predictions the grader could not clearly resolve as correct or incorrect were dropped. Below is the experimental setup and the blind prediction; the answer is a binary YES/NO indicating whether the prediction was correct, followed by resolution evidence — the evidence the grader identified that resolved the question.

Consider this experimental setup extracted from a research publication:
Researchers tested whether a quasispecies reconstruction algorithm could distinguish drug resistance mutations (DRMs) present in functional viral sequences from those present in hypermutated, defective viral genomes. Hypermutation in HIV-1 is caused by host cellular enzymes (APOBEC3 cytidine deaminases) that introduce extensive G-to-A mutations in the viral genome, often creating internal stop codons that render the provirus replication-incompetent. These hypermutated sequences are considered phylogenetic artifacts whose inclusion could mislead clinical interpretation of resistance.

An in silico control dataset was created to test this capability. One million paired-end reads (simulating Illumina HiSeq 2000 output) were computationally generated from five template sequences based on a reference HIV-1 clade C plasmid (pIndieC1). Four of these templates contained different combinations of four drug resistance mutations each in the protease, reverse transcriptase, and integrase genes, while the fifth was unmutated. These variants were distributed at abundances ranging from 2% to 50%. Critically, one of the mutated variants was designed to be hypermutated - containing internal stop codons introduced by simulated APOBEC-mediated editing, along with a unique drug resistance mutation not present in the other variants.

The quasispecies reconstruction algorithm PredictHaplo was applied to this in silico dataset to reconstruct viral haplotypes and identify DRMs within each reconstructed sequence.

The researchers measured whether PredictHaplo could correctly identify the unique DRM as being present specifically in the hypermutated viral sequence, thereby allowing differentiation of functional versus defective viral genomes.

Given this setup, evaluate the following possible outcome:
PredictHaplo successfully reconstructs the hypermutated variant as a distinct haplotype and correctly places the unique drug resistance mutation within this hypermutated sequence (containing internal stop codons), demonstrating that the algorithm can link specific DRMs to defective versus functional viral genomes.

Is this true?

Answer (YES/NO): YES